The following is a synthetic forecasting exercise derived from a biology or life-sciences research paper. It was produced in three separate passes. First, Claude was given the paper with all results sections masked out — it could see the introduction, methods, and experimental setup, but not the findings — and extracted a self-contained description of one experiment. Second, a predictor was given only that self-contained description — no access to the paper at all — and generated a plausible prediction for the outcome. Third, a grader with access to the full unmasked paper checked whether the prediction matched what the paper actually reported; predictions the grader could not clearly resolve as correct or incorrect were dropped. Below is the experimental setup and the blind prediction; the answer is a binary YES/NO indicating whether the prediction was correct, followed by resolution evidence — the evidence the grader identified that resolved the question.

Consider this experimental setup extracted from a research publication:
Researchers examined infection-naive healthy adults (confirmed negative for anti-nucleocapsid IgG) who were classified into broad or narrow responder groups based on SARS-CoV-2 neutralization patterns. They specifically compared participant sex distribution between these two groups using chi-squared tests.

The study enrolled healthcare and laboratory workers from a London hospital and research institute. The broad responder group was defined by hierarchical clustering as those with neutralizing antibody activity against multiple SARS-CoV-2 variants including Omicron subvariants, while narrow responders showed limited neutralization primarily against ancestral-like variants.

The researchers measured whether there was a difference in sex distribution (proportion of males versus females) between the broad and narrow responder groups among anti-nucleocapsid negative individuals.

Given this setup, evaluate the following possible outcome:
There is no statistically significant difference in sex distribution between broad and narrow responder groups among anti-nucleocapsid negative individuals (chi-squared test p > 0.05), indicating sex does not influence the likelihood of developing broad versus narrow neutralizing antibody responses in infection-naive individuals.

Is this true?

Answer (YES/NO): YES